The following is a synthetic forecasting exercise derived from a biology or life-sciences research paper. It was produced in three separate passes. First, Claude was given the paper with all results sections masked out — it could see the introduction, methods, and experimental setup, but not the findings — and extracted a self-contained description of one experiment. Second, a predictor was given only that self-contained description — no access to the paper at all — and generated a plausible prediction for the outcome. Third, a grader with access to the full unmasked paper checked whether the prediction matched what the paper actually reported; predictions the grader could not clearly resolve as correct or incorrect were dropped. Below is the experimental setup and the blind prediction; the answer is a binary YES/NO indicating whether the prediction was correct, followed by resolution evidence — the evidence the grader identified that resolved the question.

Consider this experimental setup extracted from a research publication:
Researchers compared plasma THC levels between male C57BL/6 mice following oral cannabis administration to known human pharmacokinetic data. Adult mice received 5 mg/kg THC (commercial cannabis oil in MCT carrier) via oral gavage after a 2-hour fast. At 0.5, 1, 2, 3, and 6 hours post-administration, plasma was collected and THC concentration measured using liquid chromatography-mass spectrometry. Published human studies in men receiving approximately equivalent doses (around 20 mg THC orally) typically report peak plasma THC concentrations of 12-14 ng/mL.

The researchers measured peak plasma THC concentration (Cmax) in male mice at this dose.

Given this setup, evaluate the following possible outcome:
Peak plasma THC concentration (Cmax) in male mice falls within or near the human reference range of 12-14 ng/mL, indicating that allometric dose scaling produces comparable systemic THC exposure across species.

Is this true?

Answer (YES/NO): YES